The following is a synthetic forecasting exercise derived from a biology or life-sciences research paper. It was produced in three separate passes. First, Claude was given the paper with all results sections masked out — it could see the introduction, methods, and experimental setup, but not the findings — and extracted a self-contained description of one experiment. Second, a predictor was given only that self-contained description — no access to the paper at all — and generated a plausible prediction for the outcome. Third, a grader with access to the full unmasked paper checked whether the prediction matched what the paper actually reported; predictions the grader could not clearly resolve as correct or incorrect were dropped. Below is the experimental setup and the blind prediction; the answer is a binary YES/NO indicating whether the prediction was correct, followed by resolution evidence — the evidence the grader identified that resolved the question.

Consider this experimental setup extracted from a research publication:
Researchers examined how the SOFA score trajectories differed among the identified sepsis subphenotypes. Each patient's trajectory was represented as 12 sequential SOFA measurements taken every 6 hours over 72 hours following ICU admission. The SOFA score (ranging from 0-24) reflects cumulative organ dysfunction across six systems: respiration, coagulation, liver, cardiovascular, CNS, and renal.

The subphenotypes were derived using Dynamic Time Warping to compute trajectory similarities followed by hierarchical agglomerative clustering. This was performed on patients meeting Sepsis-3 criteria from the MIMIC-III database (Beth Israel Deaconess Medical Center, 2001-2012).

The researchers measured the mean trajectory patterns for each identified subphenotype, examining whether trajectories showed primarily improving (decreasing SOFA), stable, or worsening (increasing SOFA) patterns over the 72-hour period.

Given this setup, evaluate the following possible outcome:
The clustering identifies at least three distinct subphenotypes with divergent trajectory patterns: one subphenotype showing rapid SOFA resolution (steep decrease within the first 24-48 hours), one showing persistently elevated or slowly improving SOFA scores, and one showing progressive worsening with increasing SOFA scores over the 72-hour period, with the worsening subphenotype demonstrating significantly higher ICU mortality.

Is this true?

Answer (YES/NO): YES